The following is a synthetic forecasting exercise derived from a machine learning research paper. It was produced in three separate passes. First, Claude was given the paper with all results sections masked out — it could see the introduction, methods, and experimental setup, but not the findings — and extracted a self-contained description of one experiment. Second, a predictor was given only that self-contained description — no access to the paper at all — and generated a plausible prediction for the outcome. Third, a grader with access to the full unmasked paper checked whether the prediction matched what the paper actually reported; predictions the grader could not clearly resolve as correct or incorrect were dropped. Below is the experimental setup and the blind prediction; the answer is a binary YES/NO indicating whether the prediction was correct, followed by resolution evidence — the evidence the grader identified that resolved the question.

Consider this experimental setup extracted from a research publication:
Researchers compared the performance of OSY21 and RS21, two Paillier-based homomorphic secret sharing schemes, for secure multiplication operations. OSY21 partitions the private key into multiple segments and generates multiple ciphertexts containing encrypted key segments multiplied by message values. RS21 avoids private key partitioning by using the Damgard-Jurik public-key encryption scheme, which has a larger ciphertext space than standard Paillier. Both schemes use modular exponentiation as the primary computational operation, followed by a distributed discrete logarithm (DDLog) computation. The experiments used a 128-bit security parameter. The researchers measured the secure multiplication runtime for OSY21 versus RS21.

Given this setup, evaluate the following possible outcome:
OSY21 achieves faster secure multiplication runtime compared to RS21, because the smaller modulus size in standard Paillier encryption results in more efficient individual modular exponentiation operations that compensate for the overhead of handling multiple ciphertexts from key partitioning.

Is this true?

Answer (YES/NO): YES